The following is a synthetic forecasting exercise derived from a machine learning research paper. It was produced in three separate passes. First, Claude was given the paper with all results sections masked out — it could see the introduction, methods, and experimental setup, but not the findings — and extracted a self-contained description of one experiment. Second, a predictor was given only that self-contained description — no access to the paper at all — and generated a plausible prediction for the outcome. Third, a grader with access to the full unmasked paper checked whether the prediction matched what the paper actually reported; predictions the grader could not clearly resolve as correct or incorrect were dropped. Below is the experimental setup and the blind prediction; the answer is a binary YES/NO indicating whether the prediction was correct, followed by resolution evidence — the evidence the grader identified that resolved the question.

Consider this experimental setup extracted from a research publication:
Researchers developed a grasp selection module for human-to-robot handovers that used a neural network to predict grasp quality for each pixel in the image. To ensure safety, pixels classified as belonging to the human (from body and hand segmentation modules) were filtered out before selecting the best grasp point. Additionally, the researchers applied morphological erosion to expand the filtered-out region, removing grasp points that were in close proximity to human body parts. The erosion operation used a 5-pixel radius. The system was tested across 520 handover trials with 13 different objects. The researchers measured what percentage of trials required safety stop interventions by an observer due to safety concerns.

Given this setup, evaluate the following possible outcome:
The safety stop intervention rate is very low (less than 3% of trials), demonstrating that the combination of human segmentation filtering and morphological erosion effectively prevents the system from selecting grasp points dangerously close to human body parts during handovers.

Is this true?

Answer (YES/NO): NO